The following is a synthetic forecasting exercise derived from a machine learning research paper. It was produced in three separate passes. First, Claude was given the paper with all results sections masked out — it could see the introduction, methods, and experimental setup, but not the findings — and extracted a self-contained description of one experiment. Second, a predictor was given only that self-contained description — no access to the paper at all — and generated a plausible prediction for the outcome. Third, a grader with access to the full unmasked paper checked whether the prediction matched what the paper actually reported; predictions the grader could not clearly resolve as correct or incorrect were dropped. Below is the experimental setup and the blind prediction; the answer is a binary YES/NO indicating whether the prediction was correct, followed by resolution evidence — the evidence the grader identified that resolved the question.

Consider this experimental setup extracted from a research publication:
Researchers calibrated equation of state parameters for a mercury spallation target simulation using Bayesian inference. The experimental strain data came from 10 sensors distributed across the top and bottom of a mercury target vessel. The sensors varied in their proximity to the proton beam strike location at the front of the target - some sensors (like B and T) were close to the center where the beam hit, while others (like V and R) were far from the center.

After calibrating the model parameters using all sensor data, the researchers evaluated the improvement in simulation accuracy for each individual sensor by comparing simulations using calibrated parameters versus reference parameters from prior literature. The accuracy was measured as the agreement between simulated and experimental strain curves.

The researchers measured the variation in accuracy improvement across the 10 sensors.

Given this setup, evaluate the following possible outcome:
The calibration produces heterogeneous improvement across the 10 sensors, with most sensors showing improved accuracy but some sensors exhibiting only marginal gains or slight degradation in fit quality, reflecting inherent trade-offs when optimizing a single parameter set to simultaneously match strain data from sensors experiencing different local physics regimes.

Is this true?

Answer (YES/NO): YES